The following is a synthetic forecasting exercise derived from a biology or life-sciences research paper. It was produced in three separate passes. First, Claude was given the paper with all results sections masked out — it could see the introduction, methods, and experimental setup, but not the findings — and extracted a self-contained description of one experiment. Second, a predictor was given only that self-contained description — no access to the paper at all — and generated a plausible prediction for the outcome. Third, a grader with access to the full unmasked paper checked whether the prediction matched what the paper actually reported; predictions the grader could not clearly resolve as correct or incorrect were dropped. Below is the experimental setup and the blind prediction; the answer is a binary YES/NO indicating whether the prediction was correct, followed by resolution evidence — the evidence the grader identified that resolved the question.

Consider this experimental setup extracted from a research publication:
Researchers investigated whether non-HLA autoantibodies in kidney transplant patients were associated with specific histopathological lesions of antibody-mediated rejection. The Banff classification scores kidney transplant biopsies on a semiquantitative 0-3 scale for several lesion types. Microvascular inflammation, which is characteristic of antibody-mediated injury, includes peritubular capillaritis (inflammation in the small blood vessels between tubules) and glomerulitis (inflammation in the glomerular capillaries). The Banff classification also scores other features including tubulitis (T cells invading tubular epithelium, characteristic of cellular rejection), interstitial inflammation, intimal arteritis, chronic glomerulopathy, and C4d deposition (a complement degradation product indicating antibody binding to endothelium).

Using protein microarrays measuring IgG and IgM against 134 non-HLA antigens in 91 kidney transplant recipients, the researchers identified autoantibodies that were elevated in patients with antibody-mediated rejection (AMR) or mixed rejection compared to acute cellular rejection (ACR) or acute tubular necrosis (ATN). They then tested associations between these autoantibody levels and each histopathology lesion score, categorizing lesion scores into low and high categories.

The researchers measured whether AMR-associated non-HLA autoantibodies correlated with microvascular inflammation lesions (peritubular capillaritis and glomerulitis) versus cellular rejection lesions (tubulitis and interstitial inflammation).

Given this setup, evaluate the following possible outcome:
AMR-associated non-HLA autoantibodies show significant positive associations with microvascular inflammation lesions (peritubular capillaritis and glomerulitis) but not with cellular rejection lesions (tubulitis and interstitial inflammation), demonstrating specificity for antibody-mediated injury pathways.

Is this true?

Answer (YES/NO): YES